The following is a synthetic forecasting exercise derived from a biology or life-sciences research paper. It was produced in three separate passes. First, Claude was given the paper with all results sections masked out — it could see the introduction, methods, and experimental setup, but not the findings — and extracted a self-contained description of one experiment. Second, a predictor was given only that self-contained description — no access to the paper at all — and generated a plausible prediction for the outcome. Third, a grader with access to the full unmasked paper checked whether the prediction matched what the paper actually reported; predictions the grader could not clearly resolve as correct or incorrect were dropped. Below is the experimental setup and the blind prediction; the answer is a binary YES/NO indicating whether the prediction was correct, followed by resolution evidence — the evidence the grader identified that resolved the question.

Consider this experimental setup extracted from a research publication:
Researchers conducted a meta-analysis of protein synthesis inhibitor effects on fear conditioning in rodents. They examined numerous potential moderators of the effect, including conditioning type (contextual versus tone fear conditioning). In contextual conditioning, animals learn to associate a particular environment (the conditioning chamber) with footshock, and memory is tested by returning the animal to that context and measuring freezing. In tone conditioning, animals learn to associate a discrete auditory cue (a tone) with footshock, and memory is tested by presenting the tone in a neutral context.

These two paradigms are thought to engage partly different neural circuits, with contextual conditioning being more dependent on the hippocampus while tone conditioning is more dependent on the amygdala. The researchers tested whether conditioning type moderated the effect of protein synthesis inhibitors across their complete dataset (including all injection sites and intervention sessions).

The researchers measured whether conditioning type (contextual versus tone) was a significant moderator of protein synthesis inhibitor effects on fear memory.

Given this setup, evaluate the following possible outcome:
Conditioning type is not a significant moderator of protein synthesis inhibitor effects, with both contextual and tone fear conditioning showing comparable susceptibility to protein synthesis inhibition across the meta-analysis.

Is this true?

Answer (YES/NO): NO